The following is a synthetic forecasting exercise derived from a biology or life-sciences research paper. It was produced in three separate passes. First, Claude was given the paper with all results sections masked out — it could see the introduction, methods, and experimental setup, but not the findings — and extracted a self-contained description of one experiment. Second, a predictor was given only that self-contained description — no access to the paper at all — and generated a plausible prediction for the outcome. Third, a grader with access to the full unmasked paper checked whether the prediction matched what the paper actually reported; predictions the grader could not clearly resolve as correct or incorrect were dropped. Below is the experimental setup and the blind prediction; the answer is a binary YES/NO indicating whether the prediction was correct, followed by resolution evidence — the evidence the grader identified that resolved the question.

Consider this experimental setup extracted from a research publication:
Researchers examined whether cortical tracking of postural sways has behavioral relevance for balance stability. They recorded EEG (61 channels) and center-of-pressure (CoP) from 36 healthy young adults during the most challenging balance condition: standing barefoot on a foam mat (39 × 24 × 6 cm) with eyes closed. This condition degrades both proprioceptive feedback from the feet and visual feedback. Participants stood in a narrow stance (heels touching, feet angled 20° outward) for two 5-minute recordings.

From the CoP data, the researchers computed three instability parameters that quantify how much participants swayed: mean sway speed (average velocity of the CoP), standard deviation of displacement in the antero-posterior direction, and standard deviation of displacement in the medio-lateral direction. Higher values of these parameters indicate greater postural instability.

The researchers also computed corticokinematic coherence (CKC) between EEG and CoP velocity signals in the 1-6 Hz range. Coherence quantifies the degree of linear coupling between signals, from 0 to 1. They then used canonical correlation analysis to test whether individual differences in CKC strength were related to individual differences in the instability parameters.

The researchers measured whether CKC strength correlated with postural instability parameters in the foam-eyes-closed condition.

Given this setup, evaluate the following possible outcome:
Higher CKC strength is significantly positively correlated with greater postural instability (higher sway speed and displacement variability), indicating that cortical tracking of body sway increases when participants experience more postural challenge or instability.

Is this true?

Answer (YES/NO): NO